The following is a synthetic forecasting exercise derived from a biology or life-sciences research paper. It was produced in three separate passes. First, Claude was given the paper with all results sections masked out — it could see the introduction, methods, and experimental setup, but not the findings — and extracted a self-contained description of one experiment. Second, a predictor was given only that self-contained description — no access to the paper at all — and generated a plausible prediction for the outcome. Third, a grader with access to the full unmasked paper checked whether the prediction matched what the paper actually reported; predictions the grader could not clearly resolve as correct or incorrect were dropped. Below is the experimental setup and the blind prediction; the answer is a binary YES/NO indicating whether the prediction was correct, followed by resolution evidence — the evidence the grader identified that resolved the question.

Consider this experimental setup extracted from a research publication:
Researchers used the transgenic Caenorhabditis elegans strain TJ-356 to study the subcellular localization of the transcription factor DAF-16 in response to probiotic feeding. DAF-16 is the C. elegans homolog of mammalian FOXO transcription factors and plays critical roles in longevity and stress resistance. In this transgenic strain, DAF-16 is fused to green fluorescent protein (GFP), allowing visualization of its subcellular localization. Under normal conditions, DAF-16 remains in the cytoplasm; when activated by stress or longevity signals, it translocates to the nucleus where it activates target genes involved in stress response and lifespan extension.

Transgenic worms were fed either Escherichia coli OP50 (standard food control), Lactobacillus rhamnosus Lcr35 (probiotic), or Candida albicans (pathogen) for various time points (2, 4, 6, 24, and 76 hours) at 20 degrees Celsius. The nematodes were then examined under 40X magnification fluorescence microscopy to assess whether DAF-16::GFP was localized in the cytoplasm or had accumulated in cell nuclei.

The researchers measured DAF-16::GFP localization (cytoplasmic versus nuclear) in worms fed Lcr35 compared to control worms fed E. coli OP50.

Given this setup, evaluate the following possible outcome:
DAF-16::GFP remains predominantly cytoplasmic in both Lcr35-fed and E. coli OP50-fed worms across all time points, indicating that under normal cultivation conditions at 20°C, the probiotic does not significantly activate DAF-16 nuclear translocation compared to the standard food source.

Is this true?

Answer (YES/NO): NO